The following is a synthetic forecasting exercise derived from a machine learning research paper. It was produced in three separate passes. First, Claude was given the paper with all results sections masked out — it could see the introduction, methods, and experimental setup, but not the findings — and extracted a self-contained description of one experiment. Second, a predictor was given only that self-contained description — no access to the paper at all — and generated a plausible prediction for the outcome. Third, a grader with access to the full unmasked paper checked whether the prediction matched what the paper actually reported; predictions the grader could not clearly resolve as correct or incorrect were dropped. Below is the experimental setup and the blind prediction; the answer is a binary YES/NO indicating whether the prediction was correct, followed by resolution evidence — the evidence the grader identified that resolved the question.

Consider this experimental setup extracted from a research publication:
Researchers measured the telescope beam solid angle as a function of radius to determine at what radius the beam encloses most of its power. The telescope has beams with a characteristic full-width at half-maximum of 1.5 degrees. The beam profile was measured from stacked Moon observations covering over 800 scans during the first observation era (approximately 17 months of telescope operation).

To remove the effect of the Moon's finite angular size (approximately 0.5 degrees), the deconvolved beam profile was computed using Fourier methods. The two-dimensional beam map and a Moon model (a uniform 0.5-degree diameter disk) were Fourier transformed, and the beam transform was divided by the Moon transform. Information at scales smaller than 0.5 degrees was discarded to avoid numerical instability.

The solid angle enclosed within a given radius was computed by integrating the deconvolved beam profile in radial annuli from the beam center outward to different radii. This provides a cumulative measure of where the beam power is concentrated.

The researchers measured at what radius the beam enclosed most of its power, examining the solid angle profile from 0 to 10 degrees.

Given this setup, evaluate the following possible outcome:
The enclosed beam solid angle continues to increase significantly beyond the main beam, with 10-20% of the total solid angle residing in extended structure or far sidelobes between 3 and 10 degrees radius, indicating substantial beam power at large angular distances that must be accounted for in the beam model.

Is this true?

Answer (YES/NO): NO